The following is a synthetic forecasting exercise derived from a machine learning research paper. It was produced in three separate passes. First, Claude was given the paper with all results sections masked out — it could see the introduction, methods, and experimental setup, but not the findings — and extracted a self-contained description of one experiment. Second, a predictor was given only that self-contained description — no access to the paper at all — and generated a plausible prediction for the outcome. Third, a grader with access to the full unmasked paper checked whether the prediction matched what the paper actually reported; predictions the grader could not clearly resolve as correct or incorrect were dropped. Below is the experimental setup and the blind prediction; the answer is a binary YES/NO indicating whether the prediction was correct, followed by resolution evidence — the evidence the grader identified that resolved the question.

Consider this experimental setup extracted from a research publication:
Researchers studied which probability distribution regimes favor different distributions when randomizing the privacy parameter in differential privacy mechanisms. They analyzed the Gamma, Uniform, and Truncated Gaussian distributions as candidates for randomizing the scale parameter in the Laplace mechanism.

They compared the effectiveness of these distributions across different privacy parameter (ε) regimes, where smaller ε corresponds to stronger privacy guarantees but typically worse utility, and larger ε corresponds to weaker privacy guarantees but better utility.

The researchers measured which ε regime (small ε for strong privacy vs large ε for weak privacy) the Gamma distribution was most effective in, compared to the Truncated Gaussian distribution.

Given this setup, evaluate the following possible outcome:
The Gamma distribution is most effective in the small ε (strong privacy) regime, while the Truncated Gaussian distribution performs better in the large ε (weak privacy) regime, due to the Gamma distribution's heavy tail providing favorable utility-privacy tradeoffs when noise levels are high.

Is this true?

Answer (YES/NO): NO